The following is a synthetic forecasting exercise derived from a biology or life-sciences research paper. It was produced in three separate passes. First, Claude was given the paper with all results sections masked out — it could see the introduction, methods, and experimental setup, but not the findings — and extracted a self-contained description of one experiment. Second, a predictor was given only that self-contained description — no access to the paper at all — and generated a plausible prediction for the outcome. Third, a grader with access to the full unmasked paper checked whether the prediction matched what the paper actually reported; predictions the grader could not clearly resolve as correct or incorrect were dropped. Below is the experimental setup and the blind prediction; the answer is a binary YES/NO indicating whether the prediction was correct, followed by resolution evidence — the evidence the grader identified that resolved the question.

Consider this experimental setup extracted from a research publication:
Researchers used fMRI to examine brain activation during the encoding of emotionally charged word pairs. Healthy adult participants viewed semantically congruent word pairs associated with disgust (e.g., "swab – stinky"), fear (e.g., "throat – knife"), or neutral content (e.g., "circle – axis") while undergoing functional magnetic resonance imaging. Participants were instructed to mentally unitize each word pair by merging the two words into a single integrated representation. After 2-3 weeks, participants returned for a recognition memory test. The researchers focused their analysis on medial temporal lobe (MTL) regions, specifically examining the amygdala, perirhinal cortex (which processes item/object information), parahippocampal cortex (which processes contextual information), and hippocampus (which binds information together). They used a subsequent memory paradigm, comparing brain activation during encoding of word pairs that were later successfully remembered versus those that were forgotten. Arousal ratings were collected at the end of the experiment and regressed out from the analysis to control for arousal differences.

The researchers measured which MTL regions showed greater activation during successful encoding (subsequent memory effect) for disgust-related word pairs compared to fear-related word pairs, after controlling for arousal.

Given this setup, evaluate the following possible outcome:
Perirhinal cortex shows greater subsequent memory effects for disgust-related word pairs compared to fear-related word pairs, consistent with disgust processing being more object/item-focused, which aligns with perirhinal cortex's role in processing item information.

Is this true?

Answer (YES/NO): YES